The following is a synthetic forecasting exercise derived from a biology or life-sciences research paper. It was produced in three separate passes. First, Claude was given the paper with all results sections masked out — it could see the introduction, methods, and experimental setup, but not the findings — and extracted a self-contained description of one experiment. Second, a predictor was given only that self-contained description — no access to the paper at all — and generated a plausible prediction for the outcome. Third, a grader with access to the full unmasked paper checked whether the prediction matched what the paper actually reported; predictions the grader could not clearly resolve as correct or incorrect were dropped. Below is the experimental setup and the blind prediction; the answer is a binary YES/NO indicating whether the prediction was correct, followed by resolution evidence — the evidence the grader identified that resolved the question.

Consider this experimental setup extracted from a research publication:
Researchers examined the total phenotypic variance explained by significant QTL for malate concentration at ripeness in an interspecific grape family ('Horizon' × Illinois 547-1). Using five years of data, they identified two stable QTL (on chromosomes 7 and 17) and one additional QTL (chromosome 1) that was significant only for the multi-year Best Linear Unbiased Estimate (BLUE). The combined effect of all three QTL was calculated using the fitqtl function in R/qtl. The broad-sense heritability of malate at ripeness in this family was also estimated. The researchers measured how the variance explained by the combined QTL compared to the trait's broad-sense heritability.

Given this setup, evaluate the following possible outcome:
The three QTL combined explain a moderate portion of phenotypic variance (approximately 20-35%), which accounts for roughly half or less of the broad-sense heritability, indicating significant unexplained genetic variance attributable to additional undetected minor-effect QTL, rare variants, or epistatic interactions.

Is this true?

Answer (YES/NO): NO